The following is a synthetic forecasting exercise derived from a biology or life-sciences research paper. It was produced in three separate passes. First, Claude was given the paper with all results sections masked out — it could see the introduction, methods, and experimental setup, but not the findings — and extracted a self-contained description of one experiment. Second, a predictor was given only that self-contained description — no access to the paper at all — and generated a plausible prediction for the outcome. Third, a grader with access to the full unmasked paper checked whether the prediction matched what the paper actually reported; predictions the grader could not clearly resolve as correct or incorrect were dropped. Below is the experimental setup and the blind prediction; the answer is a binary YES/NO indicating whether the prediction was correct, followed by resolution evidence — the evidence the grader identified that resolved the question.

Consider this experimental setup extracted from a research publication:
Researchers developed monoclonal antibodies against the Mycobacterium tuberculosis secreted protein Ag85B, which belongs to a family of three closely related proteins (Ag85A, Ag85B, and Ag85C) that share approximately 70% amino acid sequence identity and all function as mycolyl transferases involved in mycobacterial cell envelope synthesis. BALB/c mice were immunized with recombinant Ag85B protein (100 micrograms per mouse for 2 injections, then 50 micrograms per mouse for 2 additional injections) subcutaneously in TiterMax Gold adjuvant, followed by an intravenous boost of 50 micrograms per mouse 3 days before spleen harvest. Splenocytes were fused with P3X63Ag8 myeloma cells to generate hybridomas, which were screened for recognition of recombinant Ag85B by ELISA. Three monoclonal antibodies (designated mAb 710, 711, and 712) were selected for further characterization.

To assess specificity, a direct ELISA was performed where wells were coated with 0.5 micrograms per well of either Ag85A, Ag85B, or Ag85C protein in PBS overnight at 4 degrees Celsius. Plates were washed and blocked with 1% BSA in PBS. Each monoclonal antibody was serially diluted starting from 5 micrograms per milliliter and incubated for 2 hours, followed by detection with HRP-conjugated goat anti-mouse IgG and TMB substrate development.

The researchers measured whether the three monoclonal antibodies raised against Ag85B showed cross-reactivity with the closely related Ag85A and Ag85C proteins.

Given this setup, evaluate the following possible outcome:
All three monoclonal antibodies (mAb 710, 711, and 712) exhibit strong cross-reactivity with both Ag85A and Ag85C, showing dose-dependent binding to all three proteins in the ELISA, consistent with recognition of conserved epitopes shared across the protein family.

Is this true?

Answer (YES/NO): NO